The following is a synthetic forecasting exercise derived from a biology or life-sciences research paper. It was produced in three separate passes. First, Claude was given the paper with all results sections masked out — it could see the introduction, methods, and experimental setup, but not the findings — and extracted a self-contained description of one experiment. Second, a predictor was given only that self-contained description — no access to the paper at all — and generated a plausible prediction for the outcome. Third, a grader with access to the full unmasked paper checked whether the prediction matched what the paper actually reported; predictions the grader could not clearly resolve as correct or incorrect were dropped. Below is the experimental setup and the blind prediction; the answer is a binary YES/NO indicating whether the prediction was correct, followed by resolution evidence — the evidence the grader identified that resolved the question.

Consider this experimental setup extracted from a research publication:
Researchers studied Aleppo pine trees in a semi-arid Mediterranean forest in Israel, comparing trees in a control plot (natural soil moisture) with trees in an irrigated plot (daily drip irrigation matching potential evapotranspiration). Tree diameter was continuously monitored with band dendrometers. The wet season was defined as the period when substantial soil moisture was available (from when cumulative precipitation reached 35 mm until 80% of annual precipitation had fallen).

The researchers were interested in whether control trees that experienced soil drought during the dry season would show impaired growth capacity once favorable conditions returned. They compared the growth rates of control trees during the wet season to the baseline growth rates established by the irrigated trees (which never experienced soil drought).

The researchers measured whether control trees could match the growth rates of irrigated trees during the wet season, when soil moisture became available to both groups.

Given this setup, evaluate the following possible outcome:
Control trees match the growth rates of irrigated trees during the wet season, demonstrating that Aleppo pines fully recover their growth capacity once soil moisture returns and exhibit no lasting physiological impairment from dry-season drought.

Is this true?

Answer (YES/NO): YES